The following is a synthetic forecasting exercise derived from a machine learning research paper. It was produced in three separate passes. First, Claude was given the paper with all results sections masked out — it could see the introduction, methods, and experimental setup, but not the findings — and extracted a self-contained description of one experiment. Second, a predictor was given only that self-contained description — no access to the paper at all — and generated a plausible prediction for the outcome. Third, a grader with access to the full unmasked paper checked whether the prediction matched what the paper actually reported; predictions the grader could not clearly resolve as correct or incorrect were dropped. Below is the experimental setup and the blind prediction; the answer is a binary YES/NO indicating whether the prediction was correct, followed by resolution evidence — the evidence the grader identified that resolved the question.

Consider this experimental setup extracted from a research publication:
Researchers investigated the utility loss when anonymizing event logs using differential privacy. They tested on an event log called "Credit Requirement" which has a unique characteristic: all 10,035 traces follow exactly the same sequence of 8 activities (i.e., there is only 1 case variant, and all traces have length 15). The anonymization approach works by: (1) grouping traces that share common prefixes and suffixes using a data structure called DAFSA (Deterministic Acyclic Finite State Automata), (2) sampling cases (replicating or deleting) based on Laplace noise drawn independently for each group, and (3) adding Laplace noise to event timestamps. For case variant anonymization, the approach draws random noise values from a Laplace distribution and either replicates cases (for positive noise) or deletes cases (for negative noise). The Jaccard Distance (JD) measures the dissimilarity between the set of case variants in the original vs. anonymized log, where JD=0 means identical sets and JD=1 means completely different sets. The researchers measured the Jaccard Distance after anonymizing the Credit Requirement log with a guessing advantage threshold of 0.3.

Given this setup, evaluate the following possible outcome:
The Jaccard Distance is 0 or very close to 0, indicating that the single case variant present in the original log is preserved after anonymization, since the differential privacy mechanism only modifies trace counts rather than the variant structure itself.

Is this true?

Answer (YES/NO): YES